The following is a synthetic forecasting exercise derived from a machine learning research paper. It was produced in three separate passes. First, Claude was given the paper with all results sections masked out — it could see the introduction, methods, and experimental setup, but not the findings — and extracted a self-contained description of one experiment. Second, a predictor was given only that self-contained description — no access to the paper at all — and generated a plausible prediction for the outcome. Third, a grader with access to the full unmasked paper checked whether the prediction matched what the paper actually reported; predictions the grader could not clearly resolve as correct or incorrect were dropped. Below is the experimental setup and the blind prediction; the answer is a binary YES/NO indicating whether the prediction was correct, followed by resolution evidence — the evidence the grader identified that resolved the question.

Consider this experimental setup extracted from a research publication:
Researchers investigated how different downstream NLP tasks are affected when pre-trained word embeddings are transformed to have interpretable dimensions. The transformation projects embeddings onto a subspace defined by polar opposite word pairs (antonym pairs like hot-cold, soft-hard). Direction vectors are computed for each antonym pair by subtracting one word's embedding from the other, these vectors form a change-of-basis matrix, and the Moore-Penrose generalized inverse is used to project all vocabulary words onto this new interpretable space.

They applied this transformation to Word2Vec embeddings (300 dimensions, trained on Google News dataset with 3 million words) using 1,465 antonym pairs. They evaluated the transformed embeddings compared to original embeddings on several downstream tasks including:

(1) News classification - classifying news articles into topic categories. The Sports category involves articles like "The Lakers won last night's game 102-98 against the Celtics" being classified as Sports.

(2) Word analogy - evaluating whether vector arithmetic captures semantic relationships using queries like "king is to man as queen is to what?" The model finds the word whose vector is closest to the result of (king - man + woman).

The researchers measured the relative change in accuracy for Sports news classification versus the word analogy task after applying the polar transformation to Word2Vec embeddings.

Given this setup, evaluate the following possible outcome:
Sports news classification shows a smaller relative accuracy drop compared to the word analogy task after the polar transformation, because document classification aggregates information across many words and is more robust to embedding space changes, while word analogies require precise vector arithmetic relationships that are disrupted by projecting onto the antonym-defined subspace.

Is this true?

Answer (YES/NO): YES